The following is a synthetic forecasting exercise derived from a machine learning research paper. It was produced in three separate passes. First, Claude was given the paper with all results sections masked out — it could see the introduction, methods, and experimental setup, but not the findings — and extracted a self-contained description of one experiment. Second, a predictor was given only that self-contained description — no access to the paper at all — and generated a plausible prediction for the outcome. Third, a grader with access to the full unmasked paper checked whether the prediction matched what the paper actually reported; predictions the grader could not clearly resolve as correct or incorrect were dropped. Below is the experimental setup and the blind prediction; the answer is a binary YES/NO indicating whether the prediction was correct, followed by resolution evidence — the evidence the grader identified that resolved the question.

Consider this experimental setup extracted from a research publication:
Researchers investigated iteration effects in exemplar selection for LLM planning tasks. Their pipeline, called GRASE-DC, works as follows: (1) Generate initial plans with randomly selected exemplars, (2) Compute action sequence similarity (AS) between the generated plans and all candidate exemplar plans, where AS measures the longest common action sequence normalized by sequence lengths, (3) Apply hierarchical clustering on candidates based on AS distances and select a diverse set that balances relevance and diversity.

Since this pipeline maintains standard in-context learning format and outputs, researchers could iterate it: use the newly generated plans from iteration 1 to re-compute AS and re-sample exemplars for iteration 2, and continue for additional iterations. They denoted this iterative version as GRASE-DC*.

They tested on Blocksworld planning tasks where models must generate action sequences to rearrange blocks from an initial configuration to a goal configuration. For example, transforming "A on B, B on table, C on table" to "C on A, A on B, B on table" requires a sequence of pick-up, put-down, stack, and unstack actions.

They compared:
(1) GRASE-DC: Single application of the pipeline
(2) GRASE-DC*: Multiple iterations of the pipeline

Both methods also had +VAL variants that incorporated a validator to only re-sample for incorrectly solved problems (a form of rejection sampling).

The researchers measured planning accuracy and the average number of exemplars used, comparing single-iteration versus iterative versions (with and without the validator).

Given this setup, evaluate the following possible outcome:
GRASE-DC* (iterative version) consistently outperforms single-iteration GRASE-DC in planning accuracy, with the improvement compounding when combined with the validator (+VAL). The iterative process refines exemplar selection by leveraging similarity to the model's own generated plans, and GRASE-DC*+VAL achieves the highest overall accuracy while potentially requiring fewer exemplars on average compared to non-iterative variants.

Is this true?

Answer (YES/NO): NO